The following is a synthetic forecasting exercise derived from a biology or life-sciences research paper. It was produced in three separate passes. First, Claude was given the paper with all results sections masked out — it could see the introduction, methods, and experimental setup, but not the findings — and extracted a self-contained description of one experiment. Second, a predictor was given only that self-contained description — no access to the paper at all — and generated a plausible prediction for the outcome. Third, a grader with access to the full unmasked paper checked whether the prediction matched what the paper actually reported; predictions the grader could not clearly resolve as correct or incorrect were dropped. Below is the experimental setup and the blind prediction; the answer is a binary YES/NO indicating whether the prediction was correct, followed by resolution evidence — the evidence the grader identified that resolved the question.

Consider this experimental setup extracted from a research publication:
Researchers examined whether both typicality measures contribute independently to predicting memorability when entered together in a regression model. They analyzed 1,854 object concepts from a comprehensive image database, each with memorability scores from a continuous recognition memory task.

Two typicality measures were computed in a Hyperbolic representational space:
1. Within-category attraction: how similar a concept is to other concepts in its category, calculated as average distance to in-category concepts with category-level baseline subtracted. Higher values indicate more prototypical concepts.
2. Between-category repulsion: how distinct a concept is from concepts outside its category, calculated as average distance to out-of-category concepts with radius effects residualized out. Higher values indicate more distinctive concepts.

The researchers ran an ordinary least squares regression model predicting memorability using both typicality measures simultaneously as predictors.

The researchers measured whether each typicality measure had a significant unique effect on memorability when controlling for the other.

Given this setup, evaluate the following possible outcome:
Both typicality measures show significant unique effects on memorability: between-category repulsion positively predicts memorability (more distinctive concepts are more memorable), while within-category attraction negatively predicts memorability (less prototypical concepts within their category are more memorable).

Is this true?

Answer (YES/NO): NO